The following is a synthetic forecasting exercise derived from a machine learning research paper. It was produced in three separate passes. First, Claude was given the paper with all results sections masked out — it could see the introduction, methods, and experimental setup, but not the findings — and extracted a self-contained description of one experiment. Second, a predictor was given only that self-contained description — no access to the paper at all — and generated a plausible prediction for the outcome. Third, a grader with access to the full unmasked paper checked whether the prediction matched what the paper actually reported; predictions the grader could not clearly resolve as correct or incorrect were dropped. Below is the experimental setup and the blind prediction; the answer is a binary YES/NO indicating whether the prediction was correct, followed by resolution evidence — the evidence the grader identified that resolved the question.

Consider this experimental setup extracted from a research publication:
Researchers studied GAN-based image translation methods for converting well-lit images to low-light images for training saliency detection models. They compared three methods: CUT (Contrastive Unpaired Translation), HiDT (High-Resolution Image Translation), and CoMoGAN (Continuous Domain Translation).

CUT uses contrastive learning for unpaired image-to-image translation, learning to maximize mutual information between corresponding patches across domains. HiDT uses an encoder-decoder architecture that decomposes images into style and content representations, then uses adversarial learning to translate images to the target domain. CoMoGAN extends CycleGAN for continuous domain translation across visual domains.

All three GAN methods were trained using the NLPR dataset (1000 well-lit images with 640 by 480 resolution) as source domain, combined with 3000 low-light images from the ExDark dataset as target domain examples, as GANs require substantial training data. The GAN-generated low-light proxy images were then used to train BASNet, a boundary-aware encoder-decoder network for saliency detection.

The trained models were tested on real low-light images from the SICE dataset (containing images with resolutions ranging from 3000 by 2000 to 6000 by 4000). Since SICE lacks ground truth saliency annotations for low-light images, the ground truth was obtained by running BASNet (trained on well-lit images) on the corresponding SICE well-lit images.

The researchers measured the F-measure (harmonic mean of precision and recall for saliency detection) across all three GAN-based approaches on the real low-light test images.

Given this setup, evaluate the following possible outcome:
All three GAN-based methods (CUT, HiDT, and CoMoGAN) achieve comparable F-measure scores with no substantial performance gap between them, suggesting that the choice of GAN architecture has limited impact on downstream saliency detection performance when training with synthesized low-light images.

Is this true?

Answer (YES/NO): NO